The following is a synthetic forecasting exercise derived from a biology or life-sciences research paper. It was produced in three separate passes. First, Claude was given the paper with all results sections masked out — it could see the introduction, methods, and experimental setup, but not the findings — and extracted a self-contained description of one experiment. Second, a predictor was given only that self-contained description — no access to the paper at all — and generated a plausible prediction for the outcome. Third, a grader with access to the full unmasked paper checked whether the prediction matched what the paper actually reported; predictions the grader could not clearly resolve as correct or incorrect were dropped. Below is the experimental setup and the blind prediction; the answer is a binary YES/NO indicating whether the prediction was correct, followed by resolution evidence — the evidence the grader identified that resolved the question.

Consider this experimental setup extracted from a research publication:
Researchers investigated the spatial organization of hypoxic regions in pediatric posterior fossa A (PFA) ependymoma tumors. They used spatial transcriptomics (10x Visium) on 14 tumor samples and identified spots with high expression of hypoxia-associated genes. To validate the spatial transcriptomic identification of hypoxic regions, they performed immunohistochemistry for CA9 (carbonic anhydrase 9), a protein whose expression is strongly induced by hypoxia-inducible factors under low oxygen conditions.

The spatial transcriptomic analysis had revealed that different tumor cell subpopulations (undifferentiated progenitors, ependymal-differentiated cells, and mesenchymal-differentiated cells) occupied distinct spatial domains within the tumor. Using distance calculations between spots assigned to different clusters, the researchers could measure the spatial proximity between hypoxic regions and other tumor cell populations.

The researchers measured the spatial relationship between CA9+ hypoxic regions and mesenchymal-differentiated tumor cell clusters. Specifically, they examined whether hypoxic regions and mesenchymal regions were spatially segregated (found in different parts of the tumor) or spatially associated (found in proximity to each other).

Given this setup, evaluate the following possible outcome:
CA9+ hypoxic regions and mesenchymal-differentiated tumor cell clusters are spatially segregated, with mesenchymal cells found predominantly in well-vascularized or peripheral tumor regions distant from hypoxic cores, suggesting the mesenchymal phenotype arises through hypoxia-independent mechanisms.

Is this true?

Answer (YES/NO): NO